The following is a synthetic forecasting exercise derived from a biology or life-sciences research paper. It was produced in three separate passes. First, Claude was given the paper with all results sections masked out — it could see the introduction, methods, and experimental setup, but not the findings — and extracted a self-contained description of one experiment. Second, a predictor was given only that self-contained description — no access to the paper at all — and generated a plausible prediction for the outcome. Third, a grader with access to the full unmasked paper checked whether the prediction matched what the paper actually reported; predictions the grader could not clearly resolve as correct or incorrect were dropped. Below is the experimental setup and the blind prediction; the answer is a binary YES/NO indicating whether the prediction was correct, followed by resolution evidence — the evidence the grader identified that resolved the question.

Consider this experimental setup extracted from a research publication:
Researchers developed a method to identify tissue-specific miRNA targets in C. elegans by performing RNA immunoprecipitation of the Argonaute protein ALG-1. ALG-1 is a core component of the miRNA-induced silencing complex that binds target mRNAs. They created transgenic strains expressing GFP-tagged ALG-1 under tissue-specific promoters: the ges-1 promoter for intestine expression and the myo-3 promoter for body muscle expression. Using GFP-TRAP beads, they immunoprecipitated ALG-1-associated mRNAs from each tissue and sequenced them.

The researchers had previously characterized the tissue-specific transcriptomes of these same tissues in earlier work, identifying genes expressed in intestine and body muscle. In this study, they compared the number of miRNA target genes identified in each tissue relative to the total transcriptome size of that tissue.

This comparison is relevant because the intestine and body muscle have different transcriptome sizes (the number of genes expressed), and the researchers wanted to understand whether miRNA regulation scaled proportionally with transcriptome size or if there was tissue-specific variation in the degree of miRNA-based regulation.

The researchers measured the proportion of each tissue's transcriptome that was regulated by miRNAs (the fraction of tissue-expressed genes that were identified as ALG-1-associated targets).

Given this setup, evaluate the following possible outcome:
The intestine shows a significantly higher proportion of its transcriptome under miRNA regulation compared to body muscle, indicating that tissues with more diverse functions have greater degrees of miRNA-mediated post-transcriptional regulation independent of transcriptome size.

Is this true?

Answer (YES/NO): YES